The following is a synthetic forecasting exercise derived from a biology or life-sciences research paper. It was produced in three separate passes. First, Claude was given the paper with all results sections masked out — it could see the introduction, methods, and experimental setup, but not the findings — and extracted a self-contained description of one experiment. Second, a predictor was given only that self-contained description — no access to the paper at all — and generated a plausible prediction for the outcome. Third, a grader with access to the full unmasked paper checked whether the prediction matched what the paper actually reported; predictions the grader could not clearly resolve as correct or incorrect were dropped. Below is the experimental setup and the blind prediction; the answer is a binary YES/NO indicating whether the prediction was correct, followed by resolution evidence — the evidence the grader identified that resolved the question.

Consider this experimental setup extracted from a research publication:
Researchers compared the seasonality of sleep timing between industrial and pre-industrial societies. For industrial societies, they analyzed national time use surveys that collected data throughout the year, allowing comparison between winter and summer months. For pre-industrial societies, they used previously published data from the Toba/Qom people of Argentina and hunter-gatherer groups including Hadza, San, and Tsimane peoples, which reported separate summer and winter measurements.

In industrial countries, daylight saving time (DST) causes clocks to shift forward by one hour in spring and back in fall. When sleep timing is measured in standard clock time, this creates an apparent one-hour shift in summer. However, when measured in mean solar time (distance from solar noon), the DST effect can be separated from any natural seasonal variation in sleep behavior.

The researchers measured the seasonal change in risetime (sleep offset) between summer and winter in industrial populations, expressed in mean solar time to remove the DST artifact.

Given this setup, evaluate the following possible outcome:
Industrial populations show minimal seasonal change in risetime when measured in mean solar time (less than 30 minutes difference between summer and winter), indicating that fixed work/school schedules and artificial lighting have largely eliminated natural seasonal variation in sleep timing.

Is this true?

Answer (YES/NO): NO